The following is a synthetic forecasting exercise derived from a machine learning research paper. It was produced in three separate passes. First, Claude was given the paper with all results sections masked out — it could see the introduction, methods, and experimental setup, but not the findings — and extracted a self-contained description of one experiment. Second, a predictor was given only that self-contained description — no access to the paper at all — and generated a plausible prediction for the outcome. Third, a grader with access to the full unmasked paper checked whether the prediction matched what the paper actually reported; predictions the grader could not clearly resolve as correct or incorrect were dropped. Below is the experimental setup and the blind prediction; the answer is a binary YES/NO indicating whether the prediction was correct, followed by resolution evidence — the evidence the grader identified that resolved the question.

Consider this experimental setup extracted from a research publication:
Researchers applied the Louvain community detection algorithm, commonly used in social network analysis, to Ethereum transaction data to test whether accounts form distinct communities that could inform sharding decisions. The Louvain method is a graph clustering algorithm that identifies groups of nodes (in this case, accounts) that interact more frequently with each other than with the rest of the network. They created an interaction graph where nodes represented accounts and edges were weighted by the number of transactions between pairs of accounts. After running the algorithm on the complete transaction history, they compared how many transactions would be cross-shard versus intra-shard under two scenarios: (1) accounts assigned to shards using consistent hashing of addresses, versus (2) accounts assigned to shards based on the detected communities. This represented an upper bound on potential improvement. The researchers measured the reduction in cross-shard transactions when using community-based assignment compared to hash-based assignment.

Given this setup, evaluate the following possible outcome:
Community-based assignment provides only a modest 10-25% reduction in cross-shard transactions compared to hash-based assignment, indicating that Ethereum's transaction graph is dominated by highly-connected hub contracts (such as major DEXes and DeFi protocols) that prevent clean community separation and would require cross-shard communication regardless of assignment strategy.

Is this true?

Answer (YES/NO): NO